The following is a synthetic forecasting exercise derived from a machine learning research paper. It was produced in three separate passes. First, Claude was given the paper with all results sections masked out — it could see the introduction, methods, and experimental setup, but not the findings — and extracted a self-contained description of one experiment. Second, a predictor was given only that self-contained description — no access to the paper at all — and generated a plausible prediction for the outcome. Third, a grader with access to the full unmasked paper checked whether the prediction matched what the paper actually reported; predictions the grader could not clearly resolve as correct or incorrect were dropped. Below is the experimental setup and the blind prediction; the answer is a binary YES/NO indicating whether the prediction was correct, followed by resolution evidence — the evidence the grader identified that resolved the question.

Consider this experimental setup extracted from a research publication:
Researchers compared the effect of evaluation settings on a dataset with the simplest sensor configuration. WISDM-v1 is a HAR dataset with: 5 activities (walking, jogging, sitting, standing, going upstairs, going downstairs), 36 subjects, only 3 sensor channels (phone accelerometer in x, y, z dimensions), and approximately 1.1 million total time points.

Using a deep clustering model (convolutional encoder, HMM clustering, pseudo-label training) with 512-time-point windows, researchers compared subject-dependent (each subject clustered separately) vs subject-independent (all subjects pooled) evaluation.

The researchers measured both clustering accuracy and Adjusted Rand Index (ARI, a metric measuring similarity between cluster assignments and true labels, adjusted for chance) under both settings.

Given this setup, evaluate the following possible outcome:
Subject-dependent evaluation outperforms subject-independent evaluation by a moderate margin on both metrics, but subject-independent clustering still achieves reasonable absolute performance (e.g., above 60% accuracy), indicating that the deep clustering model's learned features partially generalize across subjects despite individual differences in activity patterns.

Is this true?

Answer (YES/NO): NO